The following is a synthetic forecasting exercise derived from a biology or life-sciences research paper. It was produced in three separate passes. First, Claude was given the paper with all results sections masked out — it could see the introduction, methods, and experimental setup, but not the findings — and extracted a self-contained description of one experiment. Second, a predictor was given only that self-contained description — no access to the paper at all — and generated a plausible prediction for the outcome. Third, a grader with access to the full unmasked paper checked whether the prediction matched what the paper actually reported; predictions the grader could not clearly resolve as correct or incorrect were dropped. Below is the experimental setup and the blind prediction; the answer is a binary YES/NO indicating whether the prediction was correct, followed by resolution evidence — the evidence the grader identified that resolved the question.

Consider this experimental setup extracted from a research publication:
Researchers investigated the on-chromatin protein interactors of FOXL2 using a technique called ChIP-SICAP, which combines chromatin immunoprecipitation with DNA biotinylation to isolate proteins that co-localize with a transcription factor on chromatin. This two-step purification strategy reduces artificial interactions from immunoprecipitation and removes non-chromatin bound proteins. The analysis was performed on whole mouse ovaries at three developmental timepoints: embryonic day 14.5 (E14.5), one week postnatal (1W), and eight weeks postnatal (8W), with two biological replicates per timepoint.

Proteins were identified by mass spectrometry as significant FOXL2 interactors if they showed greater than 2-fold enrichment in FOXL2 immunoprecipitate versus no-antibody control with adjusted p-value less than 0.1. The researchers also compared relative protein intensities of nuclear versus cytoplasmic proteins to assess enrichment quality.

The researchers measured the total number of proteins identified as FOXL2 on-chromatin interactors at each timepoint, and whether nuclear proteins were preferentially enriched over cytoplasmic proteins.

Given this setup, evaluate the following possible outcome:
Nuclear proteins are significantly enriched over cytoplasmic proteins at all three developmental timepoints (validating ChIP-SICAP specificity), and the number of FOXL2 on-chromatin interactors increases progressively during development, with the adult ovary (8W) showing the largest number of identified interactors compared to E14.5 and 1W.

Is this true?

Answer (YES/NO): NO